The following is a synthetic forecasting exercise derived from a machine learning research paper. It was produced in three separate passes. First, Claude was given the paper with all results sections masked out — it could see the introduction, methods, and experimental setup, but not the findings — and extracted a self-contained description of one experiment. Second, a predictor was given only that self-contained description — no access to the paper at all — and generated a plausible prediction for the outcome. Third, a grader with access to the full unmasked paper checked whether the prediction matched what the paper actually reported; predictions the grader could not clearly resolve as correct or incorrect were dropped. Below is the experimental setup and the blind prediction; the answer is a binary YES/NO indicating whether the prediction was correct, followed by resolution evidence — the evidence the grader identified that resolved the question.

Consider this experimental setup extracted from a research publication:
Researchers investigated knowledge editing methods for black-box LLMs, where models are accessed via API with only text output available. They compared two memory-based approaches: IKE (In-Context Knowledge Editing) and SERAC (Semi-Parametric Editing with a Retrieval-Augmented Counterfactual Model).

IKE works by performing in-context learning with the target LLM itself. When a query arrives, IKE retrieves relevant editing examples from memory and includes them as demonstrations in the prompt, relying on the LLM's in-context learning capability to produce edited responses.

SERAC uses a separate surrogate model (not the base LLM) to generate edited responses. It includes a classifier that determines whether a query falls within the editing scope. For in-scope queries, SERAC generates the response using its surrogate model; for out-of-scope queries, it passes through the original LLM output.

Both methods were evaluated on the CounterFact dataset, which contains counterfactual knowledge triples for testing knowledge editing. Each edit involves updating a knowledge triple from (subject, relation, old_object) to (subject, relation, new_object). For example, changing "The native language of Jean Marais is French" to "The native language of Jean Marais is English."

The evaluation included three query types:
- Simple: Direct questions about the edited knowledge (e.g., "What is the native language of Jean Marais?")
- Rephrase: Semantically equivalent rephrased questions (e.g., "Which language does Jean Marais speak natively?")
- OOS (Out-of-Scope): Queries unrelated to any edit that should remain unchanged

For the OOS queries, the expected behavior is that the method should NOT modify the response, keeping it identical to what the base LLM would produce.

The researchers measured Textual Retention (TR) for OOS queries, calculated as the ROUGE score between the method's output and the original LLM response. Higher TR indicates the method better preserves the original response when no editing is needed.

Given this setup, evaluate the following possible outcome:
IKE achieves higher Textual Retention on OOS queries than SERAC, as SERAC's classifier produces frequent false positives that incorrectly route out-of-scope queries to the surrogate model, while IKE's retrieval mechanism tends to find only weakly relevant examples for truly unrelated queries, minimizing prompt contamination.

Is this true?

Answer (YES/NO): NO